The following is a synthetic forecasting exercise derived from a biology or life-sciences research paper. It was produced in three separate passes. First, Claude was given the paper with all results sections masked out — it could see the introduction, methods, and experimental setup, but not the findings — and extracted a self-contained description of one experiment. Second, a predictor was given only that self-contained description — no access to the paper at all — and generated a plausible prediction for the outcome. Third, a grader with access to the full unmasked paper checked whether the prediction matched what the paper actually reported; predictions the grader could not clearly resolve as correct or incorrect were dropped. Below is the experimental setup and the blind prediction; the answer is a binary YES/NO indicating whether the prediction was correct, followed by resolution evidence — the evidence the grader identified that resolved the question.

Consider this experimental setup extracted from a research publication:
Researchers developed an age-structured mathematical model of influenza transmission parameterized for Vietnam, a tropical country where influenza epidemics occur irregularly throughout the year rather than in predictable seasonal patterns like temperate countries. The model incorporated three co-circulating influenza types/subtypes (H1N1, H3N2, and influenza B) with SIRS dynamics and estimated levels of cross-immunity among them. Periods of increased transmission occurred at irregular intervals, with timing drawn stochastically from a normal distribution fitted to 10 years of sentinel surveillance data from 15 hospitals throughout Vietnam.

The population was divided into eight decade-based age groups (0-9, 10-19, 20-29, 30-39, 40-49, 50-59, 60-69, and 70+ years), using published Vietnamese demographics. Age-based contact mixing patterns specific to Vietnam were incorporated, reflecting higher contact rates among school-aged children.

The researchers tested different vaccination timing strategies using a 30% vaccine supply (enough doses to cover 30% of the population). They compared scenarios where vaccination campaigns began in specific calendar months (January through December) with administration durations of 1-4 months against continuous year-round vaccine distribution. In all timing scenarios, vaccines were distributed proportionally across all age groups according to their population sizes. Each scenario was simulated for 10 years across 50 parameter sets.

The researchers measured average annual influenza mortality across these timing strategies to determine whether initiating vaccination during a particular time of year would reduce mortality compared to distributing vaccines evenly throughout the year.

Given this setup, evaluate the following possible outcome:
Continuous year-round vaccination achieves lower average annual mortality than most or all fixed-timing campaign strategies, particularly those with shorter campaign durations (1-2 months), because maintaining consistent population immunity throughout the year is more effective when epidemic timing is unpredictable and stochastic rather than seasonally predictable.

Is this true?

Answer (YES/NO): YES